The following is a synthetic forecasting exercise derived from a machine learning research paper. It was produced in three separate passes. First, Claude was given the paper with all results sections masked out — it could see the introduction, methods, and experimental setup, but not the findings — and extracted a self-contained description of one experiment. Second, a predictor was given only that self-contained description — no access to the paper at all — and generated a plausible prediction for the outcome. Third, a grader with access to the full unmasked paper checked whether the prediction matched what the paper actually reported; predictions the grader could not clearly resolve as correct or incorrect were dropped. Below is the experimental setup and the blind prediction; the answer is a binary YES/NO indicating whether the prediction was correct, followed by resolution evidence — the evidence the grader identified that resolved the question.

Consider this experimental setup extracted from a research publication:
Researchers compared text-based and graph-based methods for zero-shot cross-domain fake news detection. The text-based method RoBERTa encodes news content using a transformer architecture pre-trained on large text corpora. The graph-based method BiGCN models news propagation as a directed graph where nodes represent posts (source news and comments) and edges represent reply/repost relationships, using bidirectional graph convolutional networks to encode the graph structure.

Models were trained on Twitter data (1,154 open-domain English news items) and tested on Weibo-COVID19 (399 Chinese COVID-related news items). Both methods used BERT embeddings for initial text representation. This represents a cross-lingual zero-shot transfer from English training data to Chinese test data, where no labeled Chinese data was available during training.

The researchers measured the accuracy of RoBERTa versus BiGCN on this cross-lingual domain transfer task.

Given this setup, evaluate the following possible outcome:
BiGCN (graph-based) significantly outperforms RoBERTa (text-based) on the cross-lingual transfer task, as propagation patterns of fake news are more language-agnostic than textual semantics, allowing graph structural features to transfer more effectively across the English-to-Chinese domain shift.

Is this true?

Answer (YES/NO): NO